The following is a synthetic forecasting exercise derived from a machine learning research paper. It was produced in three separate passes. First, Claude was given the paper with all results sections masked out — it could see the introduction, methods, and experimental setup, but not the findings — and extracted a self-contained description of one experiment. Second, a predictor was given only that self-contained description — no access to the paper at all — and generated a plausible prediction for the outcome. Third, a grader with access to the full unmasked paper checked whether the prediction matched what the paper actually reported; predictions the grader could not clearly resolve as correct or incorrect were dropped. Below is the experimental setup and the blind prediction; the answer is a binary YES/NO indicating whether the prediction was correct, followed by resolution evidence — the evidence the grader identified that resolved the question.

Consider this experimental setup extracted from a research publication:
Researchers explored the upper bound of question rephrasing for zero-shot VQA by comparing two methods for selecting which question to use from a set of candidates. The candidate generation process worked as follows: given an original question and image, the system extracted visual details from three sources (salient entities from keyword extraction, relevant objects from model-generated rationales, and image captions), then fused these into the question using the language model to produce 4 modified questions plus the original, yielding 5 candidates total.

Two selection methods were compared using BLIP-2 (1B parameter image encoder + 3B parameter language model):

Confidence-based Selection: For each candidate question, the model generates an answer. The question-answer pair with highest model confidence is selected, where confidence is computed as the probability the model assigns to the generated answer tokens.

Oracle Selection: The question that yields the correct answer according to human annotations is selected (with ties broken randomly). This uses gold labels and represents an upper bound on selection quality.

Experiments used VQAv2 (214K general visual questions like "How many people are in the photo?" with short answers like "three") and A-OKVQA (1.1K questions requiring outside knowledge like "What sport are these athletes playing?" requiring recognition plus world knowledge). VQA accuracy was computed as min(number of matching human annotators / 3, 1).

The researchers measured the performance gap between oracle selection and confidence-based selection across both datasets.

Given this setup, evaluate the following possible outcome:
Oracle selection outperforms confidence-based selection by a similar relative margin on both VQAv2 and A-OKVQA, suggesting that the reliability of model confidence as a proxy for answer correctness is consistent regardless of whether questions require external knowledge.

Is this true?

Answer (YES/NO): NO